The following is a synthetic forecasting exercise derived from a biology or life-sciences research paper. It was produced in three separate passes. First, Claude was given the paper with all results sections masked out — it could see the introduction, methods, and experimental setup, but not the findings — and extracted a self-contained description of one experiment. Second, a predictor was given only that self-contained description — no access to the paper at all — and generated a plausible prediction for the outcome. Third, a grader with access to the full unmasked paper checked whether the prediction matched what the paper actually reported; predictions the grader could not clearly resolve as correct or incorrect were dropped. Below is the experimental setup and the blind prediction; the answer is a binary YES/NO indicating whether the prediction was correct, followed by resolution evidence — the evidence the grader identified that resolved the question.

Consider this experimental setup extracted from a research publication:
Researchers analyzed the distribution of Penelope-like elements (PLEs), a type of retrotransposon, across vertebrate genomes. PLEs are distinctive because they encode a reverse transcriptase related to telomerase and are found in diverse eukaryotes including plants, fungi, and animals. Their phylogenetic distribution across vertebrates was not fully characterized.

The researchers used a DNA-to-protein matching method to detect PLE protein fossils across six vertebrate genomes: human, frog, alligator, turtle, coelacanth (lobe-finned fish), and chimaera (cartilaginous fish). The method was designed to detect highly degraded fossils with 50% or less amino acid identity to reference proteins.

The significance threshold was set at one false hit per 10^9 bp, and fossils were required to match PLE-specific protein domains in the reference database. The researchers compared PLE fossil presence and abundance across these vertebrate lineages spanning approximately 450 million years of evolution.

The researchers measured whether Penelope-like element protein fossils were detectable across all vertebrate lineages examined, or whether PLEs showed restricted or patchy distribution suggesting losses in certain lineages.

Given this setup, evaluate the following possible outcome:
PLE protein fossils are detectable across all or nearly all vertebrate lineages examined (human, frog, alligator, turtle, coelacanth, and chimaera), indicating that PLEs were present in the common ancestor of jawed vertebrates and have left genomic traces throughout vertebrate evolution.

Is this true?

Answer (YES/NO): NO